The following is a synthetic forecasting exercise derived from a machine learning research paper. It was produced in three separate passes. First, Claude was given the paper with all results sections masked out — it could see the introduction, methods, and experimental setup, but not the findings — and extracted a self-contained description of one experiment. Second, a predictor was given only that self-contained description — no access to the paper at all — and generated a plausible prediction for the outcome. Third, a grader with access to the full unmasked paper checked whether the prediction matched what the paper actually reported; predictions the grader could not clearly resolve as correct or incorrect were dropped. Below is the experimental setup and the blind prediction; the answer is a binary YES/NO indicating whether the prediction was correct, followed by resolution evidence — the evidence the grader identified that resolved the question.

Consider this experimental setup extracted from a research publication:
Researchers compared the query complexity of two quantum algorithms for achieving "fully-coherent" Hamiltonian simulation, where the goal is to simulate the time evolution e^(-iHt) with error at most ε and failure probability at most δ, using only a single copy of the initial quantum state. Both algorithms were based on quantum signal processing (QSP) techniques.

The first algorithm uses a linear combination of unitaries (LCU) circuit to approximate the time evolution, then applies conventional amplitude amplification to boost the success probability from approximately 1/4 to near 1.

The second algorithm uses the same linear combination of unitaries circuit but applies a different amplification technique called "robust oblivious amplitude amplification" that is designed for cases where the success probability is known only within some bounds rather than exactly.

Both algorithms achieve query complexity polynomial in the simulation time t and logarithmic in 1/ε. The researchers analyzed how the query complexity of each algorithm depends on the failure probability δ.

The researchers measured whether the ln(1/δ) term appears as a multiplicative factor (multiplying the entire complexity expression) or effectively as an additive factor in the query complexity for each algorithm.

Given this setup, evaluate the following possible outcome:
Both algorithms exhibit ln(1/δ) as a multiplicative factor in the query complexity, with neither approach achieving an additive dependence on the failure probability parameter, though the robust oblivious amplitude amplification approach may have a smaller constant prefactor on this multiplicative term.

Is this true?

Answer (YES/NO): NO